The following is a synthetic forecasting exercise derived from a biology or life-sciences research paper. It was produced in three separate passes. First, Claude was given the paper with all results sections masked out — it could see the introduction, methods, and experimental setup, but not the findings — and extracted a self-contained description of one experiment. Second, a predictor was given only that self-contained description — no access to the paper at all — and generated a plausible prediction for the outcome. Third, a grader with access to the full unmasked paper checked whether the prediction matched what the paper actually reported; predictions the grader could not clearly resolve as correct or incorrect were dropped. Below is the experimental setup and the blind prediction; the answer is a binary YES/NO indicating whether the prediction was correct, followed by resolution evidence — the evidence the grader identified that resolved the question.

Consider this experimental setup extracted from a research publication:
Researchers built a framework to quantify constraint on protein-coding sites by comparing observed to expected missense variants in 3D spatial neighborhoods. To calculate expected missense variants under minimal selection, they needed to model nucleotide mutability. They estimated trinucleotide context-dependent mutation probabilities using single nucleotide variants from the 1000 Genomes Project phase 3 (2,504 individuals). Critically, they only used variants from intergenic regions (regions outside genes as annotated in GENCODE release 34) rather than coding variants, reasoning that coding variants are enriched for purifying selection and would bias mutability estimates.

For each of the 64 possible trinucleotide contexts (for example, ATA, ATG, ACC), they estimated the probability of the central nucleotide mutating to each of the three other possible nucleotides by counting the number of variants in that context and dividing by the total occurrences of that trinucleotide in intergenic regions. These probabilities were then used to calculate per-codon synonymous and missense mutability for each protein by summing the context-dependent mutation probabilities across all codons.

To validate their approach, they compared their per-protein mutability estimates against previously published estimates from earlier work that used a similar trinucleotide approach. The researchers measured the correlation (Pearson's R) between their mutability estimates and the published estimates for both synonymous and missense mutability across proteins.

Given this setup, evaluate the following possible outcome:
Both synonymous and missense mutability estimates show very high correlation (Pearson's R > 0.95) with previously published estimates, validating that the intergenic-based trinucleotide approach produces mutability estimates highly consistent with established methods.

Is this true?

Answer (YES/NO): NO